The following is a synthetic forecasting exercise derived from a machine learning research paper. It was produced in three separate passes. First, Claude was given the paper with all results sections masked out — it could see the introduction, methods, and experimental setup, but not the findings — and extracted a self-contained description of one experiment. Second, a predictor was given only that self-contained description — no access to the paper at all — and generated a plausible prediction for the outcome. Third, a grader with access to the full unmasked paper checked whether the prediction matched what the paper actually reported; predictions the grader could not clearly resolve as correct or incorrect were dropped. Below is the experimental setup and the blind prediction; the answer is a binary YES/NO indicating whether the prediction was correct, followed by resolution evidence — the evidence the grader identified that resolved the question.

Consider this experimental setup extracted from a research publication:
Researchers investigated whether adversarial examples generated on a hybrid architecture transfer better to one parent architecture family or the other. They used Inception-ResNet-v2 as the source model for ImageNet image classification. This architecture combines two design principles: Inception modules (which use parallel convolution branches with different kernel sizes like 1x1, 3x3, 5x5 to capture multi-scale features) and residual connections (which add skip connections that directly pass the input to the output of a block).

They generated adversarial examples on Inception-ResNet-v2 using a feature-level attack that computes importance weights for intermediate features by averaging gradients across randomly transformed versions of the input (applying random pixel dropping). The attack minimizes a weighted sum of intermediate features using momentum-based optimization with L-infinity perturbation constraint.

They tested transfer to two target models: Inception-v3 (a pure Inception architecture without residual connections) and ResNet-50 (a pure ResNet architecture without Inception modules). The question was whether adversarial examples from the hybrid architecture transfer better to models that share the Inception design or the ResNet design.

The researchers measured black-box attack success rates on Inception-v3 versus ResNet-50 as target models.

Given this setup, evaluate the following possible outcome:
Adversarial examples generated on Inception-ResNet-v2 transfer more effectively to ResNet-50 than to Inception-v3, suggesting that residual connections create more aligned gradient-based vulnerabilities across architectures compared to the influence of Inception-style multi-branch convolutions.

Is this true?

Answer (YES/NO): NO